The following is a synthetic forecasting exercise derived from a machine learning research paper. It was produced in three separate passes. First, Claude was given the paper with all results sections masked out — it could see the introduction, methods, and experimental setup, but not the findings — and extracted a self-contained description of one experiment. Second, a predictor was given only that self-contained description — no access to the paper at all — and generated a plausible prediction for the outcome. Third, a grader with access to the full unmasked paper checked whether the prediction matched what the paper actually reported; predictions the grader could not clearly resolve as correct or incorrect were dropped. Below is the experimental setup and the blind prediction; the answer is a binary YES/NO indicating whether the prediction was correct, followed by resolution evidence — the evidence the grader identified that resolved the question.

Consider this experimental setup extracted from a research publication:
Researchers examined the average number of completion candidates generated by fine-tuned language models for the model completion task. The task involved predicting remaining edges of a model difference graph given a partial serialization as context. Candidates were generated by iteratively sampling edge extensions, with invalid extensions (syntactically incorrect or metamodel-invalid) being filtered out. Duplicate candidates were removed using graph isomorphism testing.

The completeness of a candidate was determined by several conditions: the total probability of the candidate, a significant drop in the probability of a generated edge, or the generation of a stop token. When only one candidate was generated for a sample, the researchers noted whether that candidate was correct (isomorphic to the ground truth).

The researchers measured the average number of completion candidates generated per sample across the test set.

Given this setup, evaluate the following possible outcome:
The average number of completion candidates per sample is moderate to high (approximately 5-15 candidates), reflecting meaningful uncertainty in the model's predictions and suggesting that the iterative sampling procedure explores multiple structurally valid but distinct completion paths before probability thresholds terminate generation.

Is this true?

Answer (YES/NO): NO